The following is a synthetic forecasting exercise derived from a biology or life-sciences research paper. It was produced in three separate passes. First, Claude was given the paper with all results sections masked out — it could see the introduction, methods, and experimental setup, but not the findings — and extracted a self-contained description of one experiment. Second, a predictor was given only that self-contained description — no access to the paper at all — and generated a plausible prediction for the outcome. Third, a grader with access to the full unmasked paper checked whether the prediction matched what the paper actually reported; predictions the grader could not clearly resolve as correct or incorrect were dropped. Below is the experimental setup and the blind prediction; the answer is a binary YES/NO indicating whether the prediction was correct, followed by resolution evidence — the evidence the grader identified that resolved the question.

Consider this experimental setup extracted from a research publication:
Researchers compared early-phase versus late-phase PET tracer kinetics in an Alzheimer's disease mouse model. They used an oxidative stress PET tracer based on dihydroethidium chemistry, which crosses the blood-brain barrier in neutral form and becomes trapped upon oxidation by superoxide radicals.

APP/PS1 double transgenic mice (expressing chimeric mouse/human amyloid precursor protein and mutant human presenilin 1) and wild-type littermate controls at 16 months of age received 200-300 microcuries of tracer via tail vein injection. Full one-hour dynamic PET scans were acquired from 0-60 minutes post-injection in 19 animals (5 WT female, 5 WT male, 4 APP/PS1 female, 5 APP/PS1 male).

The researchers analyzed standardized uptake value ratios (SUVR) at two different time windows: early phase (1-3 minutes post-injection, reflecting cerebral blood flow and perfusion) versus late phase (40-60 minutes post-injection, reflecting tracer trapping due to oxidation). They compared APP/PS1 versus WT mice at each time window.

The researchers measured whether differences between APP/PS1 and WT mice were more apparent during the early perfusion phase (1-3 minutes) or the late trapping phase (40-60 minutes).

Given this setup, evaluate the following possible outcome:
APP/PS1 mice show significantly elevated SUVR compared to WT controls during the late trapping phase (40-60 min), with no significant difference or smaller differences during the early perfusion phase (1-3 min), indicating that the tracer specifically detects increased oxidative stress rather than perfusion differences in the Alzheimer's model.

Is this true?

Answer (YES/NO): YES